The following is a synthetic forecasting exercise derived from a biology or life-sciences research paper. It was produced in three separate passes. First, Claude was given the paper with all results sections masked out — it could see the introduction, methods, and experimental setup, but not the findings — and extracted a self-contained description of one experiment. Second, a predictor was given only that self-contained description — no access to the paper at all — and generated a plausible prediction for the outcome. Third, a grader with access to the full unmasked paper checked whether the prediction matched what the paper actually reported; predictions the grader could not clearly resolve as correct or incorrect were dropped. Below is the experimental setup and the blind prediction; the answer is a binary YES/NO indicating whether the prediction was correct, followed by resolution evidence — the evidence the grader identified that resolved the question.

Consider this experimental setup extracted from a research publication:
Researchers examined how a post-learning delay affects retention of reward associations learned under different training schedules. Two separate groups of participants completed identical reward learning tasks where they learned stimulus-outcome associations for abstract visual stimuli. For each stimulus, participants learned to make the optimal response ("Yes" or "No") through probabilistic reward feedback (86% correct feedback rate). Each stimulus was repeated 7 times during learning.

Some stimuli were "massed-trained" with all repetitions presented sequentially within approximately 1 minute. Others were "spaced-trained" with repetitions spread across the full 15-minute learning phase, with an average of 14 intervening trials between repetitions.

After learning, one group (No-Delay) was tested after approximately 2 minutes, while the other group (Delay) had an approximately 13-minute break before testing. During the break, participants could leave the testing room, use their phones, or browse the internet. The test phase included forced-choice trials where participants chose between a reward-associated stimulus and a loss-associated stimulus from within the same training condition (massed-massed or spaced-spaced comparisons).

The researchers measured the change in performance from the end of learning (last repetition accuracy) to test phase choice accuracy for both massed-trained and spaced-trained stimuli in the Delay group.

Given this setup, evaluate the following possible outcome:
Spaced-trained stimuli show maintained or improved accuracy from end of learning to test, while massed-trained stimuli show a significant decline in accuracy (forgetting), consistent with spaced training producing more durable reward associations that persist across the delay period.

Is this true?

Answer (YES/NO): YES